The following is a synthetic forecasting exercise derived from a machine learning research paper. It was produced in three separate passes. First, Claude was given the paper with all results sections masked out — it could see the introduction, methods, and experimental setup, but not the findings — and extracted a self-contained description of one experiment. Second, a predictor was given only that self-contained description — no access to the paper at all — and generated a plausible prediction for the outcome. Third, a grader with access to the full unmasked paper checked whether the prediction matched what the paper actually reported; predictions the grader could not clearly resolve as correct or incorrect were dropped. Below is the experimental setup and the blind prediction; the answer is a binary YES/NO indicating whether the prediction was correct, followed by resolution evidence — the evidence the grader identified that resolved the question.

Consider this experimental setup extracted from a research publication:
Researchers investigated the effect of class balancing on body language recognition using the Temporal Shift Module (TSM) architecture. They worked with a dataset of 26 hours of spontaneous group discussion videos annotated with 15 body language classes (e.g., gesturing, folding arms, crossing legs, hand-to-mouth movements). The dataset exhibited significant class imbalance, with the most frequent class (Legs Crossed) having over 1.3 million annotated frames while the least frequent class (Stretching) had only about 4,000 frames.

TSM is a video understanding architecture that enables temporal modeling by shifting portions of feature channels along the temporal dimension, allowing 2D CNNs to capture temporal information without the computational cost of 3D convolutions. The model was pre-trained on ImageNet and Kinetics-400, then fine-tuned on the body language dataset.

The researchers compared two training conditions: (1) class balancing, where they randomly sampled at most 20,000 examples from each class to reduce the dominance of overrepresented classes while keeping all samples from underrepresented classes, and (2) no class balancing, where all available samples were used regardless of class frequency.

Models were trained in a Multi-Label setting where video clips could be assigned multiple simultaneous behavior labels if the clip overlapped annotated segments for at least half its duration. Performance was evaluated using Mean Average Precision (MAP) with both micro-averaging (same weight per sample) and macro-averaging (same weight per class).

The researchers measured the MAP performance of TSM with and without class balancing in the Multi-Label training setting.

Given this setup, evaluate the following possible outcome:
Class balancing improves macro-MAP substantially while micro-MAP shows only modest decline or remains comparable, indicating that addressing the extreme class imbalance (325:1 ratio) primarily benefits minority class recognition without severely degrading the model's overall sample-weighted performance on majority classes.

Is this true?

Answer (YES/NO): NO